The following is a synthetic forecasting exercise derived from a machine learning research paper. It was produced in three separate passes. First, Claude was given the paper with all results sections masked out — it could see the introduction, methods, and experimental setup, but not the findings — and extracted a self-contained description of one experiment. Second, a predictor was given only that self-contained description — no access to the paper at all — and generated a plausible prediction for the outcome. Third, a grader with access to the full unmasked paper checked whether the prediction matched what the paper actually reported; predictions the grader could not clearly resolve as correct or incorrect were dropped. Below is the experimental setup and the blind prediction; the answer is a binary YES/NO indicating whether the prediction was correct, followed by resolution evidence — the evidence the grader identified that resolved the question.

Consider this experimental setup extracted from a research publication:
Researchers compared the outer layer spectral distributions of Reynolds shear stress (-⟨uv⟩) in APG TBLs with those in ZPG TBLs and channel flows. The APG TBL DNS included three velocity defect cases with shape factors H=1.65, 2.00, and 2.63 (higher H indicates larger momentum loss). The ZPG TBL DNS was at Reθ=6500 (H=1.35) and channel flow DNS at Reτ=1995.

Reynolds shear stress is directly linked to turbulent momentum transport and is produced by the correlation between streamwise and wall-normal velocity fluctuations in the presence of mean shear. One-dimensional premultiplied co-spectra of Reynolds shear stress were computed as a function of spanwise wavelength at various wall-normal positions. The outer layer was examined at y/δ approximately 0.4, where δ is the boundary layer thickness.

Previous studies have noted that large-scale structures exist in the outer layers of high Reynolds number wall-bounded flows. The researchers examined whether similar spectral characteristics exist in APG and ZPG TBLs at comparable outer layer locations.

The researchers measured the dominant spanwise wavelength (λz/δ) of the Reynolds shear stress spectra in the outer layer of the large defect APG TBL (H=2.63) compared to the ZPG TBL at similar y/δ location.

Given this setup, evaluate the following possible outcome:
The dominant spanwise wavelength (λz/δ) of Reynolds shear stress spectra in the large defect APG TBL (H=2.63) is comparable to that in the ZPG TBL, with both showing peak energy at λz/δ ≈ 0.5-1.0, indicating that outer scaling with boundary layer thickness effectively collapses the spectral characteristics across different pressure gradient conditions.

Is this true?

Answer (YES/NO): YES